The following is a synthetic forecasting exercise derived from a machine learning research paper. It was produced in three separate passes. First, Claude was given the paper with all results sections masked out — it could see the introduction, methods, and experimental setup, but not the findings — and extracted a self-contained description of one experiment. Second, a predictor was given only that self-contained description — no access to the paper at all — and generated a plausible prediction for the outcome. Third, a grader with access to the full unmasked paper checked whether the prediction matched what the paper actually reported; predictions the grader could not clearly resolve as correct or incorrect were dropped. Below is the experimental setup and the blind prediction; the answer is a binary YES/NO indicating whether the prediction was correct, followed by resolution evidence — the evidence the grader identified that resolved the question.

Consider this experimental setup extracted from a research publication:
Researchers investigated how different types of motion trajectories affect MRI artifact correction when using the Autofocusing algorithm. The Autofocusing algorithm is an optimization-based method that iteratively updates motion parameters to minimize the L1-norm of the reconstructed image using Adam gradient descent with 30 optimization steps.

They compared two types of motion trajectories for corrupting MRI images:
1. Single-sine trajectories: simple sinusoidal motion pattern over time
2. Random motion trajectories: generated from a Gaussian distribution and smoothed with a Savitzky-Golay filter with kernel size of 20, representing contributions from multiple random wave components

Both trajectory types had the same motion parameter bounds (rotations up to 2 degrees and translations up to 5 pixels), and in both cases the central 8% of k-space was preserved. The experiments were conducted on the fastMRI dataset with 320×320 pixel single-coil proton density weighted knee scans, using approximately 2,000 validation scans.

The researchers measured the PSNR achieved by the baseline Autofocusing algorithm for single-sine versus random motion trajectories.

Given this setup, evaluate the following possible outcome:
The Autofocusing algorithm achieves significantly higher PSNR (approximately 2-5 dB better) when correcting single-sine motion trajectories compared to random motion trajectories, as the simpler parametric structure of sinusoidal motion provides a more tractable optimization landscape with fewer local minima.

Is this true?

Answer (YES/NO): NO